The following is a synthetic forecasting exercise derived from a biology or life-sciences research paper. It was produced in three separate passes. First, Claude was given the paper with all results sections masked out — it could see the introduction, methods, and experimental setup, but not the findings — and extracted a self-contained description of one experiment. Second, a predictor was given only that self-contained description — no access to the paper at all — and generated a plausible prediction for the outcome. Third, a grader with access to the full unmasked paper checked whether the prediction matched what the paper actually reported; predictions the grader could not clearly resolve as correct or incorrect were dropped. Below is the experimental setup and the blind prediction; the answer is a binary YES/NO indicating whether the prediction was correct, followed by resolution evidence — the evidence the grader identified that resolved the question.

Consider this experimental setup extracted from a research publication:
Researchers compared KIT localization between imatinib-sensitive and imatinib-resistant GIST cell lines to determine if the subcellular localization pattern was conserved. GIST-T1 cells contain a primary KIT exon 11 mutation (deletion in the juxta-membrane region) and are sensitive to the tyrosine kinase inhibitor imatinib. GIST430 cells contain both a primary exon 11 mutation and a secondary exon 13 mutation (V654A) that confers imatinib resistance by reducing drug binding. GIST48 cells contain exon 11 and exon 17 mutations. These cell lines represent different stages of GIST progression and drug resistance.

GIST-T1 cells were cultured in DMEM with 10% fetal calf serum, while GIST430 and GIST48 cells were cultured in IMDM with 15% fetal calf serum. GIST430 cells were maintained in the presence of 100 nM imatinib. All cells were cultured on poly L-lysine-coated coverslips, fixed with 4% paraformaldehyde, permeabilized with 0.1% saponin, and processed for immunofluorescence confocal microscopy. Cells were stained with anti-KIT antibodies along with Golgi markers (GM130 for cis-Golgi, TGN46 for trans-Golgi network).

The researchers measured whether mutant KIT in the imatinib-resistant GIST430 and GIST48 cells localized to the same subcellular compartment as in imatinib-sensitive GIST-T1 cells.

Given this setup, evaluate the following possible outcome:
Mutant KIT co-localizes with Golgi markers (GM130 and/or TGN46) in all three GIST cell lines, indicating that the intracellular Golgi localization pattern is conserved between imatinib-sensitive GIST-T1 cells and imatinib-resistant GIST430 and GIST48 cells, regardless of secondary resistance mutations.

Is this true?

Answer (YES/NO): YES